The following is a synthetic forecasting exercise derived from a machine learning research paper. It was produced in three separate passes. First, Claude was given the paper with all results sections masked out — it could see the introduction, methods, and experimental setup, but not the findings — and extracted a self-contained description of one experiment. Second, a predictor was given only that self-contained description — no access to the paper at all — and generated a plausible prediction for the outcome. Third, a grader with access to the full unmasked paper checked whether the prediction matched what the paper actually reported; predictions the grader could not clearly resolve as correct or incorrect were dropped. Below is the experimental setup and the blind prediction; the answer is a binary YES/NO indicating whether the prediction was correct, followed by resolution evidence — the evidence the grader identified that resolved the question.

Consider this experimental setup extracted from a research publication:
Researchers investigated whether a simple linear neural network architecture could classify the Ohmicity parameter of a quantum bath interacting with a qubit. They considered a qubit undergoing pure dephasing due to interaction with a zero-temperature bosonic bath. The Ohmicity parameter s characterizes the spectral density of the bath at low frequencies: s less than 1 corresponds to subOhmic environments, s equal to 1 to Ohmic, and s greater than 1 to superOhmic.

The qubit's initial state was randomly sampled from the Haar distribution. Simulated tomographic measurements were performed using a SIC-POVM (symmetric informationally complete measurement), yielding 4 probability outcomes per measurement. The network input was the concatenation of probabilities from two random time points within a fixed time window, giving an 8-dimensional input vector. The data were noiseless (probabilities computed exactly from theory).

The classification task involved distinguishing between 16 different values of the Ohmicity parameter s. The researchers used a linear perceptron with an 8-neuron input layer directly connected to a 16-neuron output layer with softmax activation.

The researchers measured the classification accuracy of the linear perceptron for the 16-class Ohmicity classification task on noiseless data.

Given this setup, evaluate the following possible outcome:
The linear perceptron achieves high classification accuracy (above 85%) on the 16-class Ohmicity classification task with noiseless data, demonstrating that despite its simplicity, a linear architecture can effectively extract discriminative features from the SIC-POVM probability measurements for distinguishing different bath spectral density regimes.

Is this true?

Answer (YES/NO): YES